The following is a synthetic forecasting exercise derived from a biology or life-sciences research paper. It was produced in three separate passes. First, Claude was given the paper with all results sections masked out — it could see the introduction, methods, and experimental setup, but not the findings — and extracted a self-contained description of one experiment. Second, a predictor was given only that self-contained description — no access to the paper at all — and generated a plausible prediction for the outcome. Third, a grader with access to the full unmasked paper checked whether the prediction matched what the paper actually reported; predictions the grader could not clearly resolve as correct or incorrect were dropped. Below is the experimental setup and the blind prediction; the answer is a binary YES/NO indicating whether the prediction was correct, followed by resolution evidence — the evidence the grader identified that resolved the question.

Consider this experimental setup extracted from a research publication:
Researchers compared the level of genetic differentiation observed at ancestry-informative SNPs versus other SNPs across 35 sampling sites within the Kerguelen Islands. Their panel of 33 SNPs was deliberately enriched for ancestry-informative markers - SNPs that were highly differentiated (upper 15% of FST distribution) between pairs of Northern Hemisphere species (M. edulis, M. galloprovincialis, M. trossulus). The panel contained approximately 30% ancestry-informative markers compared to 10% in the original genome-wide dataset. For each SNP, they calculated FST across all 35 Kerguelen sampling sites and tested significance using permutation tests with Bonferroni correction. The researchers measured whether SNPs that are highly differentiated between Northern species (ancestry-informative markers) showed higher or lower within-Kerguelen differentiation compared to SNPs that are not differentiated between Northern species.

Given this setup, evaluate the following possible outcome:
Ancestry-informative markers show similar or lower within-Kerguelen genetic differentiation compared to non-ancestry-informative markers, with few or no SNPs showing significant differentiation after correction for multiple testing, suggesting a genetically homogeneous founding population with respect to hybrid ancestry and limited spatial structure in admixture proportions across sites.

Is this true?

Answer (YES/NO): NO